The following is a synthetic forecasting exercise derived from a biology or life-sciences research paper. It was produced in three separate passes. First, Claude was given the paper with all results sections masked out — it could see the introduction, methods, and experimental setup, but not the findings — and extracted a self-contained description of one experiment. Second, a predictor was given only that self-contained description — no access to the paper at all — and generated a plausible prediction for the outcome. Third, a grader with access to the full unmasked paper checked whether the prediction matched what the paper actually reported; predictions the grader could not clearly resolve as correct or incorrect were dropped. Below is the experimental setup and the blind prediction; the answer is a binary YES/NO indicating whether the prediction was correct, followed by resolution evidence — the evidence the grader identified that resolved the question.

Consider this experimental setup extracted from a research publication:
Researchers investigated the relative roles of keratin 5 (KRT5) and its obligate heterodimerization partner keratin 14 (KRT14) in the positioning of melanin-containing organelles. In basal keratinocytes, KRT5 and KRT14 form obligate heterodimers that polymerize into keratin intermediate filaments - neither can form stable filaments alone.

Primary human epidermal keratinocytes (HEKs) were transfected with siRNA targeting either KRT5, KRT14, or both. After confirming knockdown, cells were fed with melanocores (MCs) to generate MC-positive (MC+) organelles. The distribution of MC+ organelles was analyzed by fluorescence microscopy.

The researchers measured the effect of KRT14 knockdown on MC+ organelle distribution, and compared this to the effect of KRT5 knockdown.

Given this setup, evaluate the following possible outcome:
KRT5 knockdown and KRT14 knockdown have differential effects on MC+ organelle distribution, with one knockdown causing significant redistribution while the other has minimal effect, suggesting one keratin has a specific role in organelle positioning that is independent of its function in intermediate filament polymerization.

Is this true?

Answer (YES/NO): NO